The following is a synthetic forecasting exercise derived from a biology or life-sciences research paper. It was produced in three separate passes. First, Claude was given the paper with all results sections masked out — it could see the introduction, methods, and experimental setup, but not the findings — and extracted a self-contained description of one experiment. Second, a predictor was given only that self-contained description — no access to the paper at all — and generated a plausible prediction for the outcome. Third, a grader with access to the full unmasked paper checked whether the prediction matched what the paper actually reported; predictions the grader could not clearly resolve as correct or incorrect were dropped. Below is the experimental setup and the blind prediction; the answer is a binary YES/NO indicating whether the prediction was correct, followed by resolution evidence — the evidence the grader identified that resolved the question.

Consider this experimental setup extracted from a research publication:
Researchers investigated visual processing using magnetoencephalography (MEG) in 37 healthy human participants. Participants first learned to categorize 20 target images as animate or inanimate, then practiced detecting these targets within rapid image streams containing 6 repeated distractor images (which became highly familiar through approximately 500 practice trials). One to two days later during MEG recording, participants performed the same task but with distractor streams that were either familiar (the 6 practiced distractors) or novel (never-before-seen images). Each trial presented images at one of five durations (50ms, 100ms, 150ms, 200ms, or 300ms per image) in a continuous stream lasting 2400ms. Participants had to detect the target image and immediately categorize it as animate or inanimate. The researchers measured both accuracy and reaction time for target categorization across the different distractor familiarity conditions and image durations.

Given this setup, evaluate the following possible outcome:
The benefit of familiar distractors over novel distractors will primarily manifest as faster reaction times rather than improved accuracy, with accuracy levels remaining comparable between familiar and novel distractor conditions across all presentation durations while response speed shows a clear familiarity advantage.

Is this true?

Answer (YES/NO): NO